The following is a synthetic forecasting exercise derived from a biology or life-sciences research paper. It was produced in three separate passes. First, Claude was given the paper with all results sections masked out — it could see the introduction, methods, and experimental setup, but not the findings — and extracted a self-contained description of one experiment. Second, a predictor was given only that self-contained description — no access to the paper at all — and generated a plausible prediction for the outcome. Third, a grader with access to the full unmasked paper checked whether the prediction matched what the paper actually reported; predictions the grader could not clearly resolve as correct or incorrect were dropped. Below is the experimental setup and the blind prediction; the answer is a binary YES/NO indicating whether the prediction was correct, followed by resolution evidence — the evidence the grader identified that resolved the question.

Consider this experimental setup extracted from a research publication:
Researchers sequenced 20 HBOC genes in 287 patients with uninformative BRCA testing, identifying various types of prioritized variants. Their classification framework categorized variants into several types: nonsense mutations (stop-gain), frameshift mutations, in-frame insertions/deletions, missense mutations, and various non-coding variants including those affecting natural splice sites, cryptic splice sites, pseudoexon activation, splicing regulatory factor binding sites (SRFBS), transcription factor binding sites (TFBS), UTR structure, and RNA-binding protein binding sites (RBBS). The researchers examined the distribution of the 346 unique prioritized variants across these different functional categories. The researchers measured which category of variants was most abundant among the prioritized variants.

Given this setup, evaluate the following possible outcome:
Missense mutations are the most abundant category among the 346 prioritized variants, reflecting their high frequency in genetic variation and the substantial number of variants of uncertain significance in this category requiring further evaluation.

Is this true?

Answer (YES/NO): NO